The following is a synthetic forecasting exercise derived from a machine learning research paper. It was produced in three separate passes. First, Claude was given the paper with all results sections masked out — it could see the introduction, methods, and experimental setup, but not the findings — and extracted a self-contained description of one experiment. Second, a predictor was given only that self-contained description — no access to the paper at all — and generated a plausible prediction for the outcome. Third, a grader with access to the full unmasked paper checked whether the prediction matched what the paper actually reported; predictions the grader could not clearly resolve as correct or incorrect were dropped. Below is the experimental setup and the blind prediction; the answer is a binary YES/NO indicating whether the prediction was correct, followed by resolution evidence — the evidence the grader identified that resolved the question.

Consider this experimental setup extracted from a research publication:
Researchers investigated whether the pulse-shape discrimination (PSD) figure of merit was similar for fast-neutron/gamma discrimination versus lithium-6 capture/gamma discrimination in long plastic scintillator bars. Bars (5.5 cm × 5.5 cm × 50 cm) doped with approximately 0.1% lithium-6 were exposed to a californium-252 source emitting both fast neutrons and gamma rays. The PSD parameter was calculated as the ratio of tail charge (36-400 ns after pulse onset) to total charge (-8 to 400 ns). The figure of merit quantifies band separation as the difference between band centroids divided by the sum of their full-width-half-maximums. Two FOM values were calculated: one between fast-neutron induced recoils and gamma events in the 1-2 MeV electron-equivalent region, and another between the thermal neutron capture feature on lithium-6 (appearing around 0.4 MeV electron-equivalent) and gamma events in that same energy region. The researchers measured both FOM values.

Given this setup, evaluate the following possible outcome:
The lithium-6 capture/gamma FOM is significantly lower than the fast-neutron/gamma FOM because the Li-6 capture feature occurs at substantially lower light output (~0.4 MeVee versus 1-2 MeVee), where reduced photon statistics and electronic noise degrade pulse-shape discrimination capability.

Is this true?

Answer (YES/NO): NO